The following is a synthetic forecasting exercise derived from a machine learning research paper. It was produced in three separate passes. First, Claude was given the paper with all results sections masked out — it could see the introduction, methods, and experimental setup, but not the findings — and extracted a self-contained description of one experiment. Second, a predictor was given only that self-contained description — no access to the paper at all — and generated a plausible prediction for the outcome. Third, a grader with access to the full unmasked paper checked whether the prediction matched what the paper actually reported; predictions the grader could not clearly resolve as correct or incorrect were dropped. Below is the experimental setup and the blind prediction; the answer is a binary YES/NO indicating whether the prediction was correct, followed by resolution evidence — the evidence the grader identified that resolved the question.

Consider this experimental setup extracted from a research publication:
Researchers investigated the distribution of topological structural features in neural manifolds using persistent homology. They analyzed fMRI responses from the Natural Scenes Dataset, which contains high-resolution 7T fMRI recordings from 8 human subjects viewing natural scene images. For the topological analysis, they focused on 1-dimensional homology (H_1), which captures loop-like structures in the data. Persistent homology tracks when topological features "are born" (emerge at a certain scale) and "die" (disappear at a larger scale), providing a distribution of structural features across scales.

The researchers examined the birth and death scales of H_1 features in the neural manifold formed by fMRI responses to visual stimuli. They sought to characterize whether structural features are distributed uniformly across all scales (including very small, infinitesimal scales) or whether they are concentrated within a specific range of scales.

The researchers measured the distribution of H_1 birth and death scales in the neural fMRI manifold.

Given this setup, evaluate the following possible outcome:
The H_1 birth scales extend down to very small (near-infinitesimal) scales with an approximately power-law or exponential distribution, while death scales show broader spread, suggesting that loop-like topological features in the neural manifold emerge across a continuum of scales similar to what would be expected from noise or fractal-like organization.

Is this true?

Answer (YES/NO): NO